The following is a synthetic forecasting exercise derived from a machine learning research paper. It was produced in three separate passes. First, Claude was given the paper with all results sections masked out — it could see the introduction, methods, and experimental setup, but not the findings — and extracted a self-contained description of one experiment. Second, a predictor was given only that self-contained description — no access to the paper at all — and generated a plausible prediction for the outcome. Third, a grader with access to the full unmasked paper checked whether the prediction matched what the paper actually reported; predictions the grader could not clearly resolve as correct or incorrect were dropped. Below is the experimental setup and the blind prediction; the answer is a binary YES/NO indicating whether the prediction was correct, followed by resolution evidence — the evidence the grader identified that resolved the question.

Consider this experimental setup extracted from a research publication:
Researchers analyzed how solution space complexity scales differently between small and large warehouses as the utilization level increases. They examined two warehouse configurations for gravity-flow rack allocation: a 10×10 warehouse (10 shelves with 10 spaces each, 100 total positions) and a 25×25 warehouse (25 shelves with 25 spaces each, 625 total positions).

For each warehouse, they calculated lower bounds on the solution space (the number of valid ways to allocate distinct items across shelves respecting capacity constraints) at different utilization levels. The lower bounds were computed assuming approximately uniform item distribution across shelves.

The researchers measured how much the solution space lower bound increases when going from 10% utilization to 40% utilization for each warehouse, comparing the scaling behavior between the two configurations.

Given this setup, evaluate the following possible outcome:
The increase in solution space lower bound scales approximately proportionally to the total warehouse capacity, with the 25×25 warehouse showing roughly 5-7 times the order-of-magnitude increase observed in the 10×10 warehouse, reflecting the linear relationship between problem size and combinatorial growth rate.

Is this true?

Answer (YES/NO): NO